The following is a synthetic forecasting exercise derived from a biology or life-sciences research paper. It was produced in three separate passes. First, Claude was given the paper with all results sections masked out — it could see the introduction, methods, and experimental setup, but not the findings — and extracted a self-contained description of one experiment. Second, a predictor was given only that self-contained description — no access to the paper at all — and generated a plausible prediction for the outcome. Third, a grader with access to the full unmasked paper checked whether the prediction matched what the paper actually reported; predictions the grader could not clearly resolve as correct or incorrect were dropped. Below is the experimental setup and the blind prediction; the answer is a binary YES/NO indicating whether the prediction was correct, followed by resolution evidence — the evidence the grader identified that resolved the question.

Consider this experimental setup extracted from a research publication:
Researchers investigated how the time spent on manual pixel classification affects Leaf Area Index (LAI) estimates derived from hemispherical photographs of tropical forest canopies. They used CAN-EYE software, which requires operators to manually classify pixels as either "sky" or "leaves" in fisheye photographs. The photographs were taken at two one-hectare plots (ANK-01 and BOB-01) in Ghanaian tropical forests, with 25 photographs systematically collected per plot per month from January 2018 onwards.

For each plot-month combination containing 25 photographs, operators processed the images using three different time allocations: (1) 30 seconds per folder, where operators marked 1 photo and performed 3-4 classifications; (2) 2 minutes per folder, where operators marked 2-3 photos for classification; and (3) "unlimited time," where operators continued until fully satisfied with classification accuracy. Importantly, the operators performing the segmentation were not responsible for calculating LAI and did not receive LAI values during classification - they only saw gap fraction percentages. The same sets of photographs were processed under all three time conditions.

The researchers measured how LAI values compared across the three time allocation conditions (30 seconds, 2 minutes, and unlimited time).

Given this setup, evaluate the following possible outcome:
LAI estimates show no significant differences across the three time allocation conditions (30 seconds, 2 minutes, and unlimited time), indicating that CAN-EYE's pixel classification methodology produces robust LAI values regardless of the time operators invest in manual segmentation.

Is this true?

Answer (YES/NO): NO